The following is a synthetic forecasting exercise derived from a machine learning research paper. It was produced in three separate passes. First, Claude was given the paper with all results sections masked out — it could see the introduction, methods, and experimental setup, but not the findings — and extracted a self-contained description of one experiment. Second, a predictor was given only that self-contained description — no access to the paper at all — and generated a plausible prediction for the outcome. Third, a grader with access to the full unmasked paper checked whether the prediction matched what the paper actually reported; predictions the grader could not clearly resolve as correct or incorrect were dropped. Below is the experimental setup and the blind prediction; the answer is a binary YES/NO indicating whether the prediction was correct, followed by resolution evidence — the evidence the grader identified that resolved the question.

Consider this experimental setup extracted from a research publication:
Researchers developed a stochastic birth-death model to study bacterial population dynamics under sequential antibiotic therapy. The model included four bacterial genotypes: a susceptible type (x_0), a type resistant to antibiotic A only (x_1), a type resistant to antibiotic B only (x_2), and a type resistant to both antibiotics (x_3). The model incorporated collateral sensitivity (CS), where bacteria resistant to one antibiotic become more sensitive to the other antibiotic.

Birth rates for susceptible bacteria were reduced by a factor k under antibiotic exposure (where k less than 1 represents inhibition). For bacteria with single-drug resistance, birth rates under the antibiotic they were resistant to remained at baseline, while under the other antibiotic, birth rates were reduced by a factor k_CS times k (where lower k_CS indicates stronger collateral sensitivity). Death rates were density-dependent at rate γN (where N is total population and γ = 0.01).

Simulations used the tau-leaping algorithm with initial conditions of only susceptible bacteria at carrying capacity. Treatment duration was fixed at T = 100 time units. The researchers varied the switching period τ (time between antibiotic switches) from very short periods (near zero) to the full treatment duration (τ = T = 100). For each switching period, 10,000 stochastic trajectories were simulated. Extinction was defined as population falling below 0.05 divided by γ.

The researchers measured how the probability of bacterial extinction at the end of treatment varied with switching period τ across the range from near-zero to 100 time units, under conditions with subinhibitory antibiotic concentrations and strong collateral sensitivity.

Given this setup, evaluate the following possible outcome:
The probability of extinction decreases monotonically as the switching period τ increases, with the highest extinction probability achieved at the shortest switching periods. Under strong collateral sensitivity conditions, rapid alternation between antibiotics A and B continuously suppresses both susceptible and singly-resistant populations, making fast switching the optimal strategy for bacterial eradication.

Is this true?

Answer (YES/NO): NO